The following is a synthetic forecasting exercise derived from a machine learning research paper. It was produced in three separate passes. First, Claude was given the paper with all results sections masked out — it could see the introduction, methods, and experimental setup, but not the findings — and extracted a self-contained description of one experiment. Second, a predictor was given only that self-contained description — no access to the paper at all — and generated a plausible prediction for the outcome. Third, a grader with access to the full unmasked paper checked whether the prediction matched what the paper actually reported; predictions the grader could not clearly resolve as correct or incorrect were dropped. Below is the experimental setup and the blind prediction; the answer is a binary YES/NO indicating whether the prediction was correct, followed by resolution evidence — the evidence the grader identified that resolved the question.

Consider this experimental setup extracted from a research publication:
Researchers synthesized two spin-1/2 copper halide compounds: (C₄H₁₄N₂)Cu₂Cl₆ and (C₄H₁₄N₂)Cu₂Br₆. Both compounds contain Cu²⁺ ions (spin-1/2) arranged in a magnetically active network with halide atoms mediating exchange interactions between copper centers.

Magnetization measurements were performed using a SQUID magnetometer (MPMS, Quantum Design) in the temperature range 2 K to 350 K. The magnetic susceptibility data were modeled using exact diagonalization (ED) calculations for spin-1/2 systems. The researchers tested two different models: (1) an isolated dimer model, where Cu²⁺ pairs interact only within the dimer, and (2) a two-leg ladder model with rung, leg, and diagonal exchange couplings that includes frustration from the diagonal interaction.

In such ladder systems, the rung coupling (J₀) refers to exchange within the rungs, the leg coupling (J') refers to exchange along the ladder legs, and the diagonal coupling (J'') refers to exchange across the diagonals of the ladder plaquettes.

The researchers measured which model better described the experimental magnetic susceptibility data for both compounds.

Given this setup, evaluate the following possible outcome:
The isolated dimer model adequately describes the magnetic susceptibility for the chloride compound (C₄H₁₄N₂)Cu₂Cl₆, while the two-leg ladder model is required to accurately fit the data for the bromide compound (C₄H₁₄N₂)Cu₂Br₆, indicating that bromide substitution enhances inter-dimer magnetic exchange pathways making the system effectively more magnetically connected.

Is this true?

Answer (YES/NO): NO